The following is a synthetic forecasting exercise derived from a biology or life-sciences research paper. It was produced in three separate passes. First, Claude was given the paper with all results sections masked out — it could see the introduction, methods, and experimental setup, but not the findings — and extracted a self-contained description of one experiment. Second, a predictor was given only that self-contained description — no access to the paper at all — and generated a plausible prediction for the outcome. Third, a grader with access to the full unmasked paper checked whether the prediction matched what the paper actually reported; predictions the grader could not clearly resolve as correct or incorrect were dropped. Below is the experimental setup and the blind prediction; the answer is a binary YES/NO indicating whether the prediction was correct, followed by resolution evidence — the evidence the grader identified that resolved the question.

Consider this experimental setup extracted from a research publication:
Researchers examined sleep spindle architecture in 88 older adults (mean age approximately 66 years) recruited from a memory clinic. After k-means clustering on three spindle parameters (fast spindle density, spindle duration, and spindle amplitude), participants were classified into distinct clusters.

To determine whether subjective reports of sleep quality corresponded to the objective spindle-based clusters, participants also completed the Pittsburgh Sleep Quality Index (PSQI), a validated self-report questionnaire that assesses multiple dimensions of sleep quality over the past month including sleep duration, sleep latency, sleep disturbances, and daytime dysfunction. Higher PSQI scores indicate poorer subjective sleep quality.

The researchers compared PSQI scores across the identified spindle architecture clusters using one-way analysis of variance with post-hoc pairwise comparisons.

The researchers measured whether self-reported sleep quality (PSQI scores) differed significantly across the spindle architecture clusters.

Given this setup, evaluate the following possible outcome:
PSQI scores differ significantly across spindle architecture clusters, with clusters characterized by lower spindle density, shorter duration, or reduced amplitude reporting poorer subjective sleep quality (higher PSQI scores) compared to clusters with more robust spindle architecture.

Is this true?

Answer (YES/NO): NO